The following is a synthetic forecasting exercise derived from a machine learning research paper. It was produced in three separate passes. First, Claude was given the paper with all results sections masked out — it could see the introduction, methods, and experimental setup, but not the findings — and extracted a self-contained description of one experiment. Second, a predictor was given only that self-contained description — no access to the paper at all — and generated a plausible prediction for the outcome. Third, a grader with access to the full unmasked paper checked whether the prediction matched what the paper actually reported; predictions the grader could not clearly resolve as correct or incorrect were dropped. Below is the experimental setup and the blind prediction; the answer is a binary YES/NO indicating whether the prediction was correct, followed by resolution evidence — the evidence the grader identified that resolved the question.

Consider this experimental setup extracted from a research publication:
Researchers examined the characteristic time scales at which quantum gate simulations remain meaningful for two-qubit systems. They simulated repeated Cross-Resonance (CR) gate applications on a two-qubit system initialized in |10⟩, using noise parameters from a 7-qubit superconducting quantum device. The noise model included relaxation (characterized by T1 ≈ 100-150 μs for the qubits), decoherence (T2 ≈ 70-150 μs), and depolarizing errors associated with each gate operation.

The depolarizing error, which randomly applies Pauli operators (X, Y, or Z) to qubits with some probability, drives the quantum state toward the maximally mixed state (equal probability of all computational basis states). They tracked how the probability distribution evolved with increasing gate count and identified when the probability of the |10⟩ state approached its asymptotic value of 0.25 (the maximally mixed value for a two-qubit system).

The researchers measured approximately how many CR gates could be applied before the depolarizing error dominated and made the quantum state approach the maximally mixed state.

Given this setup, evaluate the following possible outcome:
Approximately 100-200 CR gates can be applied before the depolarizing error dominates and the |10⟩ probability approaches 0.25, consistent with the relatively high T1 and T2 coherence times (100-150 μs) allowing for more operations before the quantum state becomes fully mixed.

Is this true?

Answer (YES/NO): YES